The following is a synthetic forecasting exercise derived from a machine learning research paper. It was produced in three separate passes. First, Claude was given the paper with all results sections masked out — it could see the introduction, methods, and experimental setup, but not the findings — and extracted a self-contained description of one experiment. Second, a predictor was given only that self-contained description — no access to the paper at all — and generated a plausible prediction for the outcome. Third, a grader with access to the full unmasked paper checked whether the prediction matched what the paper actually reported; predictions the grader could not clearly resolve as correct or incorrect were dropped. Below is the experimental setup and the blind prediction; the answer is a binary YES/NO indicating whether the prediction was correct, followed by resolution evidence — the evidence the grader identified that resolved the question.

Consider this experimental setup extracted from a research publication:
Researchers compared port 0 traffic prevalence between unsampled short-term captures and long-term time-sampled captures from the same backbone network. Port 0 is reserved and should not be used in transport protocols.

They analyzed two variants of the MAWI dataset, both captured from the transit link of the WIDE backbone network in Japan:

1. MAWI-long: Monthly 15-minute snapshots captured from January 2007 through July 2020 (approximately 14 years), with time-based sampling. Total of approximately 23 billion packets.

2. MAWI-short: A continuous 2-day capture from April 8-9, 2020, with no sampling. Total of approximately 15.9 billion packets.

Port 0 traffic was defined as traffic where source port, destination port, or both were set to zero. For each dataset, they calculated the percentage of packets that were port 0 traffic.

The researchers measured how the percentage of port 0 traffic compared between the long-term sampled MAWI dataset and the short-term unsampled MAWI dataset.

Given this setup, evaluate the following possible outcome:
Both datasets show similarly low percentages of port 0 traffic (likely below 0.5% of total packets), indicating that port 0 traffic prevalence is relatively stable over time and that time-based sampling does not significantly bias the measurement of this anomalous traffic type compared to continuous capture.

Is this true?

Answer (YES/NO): NO